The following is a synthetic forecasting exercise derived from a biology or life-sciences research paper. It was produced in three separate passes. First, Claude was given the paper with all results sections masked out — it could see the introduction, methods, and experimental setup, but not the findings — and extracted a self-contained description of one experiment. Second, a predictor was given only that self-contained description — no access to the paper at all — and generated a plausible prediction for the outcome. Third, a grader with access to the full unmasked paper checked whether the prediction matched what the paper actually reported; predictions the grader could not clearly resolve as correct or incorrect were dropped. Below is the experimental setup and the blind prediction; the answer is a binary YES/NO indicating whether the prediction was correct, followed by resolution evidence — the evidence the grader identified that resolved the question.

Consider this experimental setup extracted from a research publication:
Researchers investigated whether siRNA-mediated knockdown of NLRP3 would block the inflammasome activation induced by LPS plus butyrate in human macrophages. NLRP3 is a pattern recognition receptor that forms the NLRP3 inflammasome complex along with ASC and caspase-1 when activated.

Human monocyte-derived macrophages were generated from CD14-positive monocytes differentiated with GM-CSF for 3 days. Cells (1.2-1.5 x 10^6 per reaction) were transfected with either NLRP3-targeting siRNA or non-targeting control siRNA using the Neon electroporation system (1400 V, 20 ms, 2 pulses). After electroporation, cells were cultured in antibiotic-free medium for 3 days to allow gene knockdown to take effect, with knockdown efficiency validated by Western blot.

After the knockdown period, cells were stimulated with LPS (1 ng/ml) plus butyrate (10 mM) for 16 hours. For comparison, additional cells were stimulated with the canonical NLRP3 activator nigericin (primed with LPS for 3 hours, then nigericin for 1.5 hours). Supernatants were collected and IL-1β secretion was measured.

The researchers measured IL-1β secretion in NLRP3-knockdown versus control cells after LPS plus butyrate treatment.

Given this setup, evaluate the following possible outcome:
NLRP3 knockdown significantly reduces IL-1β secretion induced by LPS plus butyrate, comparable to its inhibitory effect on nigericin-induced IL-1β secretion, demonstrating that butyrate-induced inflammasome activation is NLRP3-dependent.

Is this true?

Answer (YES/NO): YES